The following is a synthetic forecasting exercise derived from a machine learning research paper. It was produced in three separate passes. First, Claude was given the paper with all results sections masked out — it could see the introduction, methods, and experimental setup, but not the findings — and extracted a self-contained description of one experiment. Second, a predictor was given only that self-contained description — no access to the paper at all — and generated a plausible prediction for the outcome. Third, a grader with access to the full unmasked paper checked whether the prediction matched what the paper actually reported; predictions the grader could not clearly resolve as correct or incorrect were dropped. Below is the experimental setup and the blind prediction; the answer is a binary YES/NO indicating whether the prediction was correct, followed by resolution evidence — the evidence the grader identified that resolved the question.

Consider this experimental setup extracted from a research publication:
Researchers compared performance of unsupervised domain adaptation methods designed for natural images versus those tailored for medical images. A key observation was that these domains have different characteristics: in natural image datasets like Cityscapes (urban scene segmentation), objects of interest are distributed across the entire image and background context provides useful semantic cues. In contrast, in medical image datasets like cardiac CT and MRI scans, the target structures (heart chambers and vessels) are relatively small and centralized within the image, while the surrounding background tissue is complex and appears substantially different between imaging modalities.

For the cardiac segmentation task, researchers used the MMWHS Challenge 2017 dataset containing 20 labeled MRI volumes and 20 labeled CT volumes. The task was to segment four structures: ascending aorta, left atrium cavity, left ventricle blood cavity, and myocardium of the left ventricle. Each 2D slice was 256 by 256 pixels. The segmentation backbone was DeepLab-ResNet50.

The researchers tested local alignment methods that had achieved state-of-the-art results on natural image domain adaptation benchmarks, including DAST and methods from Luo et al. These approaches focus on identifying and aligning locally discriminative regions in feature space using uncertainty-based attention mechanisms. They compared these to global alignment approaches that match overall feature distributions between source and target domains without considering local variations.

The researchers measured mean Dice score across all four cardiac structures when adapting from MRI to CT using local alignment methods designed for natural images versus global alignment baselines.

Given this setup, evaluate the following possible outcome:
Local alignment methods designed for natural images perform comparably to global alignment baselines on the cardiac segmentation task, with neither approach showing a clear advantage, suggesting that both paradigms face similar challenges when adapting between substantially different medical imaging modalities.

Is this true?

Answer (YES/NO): NO